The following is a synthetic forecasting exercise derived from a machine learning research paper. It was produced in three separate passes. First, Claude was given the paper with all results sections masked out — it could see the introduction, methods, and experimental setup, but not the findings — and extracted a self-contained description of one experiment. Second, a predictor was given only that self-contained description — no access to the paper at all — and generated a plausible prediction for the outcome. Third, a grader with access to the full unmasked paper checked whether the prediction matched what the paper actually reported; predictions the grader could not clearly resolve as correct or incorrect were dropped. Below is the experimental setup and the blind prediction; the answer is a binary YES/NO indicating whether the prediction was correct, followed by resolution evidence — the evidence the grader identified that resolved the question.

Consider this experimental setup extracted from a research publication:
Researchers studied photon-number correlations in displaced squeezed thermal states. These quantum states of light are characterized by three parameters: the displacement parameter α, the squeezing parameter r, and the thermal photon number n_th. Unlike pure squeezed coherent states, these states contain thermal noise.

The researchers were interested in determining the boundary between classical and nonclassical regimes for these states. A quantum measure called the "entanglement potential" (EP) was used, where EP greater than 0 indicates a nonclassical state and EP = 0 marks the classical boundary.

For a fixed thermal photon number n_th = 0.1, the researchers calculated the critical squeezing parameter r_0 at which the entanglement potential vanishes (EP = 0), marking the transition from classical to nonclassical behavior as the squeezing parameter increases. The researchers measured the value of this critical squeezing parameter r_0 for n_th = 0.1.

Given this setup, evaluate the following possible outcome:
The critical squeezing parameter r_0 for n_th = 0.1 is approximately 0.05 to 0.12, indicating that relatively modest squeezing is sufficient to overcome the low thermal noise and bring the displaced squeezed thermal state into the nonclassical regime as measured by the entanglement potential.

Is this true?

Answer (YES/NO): YES